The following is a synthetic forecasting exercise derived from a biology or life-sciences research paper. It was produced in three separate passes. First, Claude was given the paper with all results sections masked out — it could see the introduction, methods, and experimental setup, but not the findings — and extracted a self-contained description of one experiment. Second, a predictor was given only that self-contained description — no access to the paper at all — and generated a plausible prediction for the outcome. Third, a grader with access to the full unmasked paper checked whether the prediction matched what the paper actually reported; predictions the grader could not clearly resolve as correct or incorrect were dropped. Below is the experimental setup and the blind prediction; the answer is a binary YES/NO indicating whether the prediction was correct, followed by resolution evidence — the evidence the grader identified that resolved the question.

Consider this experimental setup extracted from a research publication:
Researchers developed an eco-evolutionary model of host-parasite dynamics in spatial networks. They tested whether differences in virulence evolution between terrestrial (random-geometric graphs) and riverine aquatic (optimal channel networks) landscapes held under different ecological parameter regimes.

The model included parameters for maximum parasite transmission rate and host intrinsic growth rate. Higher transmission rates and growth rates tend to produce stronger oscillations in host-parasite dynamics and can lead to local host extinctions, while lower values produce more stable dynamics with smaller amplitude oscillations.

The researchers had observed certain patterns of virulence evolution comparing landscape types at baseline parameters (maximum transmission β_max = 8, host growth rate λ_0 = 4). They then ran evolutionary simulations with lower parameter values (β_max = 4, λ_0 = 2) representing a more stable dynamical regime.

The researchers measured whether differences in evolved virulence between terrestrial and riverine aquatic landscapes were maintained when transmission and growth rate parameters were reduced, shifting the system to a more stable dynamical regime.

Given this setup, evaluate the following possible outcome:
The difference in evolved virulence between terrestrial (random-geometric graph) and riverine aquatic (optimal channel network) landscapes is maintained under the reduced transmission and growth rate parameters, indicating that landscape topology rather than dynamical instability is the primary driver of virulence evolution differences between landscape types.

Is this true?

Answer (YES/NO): NO